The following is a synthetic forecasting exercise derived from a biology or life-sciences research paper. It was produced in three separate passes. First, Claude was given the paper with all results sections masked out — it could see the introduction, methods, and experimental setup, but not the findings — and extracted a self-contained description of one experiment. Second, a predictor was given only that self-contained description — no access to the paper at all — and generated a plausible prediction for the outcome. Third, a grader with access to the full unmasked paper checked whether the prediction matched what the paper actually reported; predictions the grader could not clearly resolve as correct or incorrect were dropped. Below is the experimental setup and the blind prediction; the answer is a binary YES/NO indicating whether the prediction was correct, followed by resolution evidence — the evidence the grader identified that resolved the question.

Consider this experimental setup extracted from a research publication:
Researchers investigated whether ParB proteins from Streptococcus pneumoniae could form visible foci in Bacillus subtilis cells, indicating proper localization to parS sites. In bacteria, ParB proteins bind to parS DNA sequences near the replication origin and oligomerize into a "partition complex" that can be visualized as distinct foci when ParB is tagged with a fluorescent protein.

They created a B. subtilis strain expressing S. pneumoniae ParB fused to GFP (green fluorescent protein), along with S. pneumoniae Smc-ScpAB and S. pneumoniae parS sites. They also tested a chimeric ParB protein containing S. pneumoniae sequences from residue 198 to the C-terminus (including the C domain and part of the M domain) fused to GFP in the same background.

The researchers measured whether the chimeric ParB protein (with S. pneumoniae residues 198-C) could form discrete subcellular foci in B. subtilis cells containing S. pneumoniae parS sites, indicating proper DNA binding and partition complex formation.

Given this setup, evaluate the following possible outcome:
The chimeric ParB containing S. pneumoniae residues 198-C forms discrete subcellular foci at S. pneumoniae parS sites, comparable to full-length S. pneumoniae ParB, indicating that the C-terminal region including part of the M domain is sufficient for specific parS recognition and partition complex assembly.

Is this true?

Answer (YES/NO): NO